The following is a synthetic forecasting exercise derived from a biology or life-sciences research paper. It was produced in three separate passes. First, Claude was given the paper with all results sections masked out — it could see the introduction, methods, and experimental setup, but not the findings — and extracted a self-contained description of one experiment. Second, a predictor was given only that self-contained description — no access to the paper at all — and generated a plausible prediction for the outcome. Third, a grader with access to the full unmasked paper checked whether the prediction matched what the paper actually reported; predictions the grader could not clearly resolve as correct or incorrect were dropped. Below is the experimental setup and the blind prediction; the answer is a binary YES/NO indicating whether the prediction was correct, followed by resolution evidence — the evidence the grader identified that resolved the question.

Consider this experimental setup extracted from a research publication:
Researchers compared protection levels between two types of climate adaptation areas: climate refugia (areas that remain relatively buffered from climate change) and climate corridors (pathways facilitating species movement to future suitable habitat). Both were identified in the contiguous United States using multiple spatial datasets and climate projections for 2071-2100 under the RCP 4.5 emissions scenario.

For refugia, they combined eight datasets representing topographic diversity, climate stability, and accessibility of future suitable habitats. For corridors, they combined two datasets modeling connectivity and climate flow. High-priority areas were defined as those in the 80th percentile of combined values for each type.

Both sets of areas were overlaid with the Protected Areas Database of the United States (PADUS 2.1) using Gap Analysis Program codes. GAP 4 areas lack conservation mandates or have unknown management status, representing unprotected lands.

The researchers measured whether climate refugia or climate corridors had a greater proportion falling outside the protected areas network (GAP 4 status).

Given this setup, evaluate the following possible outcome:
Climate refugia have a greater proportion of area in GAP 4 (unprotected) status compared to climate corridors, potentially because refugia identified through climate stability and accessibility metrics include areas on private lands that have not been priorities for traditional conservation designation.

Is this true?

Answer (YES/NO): NO